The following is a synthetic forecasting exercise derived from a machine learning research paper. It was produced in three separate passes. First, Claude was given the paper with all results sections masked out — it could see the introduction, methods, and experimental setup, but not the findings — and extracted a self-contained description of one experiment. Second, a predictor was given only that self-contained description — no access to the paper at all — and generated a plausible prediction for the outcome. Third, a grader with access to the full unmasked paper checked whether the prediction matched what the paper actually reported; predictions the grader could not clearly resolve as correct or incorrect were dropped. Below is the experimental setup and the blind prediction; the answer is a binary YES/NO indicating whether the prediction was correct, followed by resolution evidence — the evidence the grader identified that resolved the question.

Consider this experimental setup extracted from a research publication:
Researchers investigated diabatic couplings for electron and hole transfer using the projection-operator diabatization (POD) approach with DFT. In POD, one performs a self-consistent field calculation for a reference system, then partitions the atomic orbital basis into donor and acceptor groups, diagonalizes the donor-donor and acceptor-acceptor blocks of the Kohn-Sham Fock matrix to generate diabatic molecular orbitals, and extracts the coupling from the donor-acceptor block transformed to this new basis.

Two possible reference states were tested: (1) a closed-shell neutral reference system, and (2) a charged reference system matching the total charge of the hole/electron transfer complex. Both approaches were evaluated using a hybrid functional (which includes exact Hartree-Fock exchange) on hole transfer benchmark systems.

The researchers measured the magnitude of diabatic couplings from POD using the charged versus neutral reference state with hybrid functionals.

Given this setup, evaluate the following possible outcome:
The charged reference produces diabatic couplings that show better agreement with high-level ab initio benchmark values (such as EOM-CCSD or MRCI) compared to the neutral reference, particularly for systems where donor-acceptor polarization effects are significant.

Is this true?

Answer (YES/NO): NO